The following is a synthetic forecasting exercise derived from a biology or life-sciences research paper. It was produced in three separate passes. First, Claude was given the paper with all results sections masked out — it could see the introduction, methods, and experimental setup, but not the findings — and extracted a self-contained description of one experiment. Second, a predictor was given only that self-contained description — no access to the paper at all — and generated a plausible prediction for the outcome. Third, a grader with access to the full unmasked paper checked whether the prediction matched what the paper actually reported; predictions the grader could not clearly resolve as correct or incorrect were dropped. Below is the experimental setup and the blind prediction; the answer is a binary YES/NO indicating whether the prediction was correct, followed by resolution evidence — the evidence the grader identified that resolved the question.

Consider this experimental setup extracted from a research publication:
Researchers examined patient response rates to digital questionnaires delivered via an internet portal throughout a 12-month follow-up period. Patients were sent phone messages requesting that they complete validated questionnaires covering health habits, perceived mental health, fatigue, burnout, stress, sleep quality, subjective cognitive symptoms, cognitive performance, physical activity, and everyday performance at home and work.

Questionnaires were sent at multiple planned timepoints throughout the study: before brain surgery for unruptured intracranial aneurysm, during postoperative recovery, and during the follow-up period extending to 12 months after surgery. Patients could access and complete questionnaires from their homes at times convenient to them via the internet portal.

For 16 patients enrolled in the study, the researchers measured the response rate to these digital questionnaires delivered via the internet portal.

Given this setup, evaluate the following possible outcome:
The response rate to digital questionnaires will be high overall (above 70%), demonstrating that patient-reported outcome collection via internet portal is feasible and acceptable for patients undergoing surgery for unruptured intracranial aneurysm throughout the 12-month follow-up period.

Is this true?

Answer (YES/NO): NO